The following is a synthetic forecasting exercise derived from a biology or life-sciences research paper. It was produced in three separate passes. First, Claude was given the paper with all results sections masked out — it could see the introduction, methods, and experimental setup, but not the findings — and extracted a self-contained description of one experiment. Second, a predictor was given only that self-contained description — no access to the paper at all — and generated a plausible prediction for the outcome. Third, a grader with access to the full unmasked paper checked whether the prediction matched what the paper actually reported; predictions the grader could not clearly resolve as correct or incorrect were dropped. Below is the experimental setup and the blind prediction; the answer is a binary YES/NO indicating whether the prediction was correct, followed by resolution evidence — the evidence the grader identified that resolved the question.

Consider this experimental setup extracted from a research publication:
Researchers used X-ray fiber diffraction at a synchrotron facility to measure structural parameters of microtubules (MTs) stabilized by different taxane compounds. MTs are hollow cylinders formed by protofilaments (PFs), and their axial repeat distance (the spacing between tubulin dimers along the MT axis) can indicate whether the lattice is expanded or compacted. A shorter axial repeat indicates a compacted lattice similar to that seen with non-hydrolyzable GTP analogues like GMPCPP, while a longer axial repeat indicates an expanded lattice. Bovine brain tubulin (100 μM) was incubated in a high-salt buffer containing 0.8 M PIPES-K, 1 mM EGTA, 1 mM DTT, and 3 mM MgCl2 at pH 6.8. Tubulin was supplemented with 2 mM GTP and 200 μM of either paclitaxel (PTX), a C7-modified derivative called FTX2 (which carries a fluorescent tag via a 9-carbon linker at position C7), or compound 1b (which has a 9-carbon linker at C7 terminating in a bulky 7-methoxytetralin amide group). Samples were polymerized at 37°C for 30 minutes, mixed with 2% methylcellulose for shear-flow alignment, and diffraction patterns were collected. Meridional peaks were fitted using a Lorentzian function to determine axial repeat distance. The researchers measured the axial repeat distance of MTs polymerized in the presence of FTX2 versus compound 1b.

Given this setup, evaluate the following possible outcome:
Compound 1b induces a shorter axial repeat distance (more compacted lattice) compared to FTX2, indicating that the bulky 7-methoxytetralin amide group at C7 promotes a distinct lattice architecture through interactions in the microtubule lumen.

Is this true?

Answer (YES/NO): NO